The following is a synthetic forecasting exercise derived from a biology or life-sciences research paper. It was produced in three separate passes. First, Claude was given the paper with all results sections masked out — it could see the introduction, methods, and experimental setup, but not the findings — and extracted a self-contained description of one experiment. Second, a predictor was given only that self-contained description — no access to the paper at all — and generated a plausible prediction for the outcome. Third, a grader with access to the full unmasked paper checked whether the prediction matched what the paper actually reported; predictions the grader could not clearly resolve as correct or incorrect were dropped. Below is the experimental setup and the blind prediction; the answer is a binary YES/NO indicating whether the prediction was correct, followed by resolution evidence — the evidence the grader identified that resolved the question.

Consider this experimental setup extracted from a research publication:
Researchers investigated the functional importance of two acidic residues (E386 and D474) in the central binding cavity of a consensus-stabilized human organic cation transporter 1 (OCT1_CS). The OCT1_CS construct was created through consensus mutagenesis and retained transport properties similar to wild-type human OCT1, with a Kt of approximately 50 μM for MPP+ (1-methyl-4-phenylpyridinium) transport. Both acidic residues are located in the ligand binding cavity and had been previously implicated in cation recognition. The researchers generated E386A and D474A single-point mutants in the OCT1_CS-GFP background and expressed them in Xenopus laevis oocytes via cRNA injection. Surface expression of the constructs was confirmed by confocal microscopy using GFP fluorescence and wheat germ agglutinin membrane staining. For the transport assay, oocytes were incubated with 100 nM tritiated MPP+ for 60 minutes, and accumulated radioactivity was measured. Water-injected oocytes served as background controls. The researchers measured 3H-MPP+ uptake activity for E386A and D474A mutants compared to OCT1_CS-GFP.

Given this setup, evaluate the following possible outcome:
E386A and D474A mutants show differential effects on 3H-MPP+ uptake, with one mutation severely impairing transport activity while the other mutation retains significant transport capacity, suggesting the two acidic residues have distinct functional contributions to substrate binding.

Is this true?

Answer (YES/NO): YES